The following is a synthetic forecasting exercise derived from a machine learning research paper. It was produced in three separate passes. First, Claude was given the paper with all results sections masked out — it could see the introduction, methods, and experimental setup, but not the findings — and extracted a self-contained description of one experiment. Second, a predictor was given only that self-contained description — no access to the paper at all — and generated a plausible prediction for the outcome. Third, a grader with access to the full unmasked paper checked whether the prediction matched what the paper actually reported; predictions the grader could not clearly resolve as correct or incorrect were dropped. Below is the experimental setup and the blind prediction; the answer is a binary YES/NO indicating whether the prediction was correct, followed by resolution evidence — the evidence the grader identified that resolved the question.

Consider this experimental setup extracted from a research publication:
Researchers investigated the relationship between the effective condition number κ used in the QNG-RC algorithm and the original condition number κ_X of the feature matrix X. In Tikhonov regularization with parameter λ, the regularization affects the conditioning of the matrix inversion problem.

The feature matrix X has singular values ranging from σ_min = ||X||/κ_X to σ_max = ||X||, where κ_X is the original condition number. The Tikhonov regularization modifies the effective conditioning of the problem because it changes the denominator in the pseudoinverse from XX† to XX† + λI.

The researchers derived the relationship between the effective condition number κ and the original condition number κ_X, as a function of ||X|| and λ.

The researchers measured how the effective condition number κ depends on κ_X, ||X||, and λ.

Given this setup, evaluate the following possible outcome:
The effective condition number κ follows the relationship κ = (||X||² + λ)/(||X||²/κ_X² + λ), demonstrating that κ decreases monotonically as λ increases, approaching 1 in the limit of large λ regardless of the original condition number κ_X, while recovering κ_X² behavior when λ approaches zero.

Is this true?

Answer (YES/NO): NO